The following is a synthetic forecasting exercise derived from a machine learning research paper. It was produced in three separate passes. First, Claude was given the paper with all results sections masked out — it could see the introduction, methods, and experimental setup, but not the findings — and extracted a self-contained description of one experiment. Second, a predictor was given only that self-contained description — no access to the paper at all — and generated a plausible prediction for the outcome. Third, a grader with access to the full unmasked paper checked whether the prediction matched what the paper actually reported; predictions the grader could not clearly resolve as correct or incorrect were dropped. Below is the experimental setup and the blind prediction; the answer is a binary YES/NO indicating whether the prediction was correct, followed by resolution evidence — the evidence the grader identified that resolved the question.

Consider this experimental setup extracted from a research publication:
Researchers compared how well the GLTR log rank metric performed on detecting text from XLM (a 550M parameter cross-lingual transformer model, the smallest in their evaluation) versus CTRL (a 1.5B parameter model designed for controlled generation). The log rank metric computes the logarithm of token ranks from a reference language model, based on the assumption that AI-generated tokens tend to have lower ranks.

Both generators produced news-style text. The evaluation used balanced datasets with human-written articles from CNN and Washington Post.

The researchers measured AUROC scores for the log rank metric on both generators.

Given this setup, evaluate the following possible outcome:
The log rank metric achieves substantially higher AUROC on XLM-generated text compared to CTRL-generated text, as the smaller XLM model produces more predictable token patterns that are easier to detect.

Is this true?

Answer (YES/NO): NO